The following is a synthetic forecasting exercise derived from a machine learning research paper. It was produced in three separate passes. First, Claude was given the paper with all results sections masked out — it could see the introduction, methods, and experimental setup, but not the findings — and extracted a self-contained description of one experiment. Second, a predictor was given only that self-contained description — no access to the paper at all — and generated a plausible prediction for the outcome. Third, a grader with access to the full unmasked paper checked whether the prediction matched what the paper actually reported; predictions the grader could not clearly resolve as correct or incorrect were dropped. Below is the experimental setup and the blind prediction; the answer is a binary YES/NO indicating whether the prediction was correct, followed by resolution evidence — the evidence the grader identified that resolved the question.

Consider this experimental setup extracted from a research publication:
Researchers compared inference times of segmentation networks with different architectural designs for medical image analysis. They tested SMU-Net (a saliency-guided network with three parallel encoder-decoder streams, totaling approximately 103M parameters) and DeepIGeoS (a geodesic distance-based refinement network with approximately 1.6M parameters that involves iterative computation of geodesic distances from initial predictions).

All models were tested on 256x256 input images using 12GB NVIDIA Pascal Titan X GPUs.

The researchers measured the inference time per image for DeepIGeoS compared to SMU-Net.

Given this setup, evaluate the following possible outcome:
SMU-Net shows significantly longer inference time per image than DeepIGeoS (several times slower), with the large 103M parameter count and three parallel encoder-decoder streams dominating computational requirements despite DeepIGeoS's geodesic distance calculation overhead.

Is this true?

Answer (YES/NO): NO